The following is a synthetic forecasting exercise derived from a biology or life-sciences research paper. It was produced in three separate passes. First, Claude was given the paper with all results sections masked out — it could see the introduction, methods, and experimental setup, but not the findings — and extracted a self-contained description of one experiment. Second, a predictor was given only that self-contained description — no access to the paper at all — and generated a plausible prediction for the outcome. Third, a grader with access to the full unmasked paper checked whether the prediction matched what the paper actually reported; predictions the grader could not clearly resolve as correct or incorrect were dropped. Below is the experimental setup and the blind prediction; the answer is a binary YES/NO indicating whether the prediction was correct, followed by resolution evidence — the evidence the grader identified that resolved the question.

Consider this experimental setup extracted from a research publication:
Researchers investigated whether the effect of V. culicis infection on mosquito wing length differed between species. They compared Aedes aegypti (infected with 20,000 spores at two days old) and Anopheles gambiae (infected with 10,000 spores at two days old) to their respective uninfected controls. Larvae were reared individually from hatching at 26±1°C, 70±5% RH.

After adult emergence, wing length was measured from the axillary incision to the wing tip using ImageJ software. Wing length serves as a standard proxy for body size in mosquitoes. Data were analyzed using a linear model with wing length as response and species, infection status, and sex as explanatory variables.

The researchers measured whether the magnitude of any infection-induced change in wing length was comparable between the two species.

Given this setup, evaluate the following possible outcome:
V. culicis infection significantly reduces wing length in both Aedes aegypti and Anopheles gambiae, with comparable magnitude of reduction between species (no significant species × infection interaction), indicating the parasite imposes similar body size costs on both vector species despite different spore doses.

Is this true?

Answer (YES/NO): NO